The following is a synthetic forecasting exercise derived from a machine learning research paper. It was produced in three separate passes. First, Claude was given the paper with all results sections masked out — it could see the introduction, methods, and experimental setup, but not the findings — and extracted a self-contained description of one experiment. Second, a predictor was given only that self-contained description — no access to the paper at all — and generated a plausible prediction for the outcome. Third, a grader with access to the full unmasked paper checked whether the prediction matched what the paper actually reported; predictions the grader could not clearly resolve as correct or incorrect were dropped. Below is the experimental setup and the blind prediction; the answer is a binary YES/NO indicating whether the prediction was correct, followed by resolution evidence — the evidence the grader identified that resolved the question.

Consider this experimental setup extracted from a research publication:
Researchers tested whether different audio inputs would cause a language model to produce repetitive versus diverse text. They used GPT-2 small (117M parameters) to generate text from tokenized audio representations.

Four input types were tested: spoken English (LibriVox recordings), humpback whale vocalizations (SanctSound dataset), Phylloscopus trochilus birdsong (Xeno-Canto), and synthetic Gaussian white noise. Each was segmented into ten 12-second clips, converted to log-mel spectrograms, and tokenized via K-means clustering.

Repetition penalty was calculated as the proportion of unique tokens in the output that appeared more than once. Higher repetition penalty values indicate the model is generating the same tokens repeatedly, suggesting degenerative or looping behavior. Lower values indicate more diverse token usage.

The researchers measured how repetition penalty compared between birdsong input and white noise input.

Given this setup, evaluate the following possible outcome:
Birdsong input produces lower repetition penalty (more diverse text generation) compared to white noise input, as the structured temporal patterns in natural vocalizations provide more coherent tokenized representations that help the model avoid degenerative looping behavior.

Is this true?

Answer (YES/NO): NO